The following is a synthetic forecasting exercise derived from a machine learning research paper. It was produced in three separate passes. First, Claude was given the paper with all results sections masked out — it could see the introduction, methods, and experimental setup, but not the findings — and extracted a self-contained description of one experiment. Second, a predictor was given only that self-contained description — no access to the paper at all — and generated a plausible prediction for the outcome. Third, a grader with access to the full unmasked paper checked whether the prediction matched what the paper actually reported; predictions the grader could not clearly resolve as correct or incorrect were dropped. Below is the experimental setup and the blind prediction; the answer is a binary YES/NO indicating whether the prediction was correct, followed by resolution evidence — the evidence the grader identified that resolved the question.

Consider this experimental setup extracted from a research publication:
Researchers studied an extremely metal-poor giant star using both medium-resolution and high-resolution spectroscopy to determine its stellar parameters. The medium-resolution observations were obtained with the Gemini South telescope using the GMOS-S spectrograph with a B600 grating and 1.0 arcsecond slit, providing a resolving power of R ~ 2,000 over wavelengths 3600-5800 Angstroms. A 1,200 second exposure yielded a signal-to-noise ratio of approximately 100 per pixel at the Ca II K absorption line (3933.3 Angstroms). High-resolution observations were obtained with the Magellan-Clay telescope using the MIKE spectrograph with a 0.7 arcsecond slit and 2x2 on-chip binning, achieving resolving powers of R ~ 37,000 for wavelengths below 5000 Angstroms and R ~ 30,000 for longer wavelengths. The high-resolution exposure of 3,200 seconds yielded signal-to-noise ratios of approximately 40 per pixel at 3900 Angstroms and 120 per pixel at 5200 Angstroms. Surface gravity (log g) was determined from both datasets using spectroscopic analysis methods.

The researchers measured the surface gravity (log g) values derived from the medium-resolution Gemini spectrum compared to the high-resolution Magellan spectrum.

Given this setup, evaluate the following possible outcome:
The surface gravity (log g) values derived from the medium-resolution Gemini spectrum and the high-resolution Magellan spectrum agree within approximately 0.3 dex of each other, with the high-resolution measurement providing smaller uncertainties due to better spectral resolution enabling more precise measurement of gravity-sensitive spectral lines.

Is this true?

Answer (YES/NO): NO